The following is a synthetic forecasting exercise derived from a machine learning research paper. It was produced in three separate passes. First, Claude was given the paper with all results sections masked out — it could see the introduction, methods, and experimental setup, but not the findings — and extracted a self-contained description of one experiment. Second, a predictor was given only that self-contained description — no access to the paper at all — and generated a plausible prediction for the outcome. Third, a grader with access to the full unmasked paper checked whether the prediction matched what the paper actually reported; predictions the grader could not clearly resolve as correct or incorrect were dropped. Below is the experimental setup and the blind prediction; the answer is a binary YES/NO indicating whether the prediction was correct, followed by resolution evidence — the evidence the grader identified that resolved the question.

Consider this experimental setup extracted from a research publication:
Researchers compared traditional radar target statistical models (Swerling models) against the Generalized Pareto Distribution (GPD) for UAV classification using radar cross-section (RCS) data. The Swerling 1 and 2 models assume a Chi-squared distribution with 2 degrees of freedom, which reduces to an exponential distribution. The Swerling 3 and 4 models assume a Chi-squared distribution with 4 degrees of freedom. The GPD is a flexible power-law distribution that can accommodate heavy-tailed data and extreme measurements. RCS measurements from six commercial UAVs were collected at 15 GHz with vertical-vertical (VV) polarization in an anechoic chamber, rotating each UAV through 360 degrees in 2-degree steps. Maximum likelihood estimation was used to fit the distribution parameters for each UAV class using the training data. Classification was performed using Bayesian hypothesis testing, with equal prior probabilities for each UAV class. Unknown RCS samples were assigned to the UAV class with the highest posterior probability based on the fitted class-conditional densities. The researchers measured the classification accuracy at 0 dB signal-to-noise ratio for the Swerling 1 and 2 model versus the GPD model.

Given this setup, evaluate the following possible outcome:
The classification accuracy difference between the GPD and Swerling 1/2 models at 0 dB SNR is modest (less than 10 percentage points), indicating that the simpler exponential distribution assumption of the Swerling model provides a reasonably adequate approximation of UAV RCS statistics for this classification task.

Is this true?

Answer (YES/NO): NO